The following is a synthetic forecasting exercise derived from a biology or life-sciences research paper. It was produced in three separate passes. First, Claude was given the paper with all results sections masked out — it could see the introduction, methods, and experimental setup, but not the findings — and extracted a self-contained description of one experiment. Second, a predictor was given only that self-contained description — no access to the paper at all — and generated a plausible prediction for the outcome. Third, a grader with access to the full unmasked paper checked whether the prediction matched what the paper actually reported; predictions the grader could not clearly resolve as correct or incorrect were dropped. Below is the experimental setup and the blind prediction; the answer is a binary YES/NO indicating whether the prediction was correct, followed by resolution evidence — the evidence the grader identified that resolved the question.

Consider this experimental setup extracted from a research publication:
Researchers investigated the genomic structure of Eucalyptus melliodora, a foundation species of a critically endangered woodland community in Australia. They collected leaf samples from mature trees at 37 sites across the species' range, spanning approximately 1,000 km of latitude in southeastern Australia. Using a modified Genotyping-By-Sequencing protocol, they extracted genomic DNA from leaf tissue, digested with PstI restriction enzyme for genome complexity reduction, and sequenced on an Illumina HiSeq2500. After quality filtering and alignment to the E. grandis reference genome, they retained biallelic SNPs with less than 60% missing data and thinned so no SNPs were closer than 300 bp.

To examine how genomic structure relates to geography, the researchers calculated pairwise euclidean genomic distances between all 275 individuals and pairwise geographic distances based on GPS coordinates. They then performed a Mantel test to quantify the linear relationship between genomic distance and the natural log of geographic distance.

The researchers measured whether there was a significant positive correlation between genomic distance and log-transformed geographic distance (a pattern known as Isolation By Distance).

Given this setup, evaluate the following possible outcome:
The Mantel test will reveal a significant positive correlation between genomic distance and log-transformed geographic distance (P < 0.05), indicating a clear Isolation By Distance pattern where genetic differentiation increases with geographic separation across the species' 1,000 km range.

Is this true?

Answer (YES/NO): NO